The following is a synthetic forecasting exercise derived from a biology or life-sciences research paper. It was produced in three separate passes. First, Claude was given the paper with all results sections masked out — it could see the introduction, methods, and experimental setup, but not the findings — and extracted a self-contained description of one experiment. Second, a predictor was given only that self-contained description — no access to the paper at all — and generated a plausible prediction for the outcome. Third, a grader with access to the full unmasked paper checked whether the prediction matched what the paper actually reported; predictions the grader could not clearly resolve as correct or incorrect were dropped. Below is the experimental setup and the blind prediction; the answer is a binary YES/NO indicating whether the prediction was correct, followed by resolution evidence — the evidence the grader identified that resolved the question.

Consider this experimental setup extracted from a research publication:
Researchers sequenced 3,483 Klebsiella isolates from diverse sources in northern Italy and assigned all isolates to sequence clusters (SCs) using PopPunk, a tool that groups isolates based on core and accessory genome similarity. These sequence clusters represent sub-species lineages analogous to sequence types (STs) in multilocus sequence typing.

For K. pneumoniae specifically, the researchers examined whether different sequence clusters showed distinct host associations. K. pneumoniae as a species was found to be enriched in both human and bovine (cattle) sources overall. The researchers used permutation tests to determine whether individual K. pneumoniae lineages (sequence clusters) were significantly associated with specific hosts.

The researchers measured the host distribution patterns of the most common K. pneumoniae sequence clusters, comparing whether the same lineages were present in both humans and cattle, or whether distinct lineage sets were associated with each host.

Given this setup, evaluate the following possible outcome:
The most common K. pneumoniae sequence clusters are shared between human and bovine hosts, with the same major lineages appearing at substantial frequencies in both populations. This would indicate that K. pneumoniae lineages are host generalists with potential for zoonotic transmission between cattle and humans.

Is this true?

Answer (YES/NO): NO